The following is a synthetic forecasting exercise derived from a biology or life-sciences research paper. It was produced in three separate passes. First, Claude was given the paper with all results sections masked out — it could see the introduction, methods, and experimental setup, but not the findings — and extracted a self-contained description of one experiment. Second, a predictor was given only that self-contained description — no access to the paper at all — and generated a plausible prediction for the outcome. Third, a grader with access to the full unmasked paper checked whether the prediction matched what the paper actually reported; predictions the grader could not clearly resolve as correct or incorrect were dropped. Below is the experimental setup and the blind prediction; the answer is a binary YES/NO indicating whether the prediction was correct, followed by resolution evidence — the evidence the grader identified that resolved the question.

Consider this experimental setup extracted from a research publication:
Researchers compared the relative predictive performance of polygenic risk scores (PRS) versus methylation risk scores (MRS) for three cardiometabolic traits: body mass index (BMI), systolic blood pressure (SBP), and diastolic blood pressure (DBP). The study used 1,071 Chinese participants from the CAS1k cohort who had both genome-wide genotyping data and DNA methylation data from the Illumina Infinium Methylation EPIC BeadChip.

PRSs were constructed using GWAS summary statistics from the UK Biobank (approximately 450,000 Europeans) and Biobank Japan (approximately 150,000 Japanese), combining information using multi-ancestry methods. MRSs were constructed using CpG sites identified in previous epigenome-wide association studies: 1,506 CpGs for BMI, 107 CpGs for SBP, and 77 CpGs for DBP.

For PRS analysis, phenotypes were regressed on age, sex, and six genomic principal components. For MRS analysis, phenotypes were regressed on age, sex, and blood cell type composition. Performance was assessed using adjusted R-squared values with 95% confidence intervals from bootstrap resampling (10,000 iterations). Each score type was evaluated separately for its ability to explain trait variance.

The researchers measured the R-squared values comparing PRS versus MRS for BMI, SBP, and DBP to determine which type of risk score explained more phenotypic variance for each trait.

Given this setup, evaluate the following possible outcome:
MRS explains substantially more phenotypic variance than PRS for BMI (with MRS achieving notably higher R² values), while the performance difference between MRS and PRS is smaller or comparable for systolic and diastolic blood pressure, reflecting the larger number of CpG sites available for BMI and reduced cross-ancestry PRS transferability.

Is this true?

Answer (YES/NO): NO